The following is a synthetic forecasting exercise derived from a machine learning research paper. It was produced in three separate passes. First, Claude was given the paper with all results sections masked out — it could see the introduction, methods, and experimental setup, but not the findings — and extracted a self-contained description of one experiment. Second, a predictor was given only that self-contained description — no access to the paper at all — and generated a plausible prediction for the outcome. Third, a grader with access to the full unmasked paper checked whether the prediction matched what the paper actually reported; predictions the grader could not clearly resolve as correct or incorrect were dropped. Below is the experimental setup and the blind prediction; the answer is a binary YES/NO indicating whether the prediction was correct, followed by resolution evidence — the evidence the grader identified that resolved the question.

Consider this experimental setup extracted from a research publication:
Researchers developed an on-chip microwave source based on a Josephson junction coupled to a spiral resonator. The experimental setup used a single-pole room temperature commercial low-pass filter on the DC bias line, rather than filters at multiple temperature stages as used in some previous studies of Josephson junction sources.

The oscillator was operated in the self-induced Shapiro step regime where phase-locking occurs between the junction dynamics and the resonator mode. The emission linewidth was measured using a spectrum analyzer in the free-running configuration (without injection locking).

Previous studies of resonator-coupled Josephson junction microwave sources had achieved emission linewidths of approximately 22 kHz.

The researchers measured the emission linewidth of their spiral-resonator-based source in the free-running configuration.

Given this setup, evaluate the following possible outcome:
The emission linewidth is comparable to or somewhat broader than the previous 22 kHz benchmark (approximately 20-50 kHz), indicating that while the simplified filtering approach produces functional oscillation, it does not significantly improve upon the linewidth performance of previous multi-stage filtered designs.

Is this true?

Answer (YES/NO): NO